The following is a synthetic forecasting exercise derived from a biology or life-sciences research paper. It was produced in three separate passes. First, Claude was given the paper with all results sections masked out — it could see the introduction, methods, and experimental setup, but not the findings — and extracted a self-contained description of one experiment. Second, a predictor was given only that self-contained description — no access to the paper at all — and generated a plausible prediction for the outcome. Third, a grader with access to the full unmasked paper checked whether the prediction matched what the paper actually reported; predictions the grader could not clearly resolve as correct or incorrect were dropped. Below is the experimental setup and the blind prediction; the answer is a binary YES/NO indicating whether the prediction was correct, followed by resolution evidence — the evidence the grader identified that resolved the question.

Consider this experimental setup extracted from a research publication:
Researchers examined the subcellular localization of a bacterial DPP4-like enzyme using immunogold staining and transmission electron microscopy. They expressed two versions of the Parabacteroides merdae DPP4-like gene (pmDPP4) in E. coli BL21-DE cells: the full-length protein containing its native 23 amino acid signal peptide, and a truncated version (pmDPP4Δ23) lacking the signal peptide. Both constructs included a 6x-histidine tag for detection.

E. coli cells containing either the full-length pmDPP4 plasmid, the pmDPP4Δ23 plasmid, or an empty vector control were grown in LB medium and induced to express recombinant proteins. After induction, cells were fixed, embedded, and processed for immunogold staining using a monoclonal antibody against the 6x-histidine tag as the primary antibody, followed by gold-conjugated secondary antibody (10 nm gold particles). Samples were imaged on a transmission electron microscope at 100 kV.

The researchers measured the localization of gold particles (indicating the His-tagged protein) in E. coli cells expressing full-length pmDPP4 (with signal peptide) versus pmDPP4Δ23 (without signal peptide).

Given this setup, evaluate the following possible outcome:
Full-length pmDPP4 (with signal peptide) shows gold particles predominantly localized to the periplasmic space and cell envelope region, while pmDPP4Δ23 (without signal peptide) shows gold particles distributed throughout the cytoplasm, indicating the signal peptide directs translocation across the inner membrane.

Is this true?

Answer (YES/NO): NO